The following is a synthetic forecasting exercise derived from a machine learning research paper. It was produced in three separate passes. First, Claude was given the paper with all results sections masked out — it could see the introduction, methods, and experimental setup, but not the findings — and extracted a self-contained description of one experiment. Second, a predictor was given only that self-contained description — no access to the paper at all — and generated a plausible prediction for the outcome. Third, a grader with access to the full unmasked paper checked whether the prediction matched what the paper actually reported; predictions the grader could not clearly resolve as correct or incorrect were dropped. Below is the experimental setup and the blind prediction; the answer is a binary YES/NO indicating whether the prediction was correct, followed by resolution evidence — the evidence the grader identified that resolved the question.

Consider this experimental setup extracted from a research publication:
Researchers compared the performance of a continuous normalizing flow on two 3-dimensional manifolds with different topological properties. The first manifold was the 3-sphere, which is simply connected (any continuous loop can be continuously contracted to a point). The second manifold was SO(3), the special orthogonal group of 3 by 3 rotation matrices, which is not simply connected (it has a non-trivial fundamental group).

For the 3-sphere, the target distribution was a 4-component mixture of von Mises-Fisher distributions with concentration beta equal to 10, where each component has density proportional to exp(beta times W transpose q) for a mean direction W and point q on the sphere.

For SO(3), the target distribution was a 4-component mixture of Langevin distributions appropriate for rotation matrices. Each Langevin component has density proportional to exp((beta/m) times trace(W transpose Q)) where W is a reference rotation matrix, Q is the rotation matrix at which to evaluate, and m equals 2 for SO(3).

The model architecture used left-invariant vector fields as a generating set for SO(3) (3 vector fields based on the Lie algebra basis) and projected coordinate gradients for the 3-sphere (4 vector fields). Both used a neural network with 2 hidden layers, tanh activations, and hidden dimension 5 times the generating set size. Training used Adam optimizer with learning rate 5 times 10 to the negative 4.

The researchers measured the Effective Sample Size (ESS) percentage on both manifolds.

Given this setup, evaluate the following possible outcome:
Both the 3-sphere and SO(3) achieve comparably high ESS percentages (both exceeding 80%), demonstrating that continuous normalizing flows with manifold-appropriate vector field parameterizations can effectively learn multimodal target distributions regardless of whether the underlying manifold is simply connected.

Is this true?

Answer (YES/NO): NO